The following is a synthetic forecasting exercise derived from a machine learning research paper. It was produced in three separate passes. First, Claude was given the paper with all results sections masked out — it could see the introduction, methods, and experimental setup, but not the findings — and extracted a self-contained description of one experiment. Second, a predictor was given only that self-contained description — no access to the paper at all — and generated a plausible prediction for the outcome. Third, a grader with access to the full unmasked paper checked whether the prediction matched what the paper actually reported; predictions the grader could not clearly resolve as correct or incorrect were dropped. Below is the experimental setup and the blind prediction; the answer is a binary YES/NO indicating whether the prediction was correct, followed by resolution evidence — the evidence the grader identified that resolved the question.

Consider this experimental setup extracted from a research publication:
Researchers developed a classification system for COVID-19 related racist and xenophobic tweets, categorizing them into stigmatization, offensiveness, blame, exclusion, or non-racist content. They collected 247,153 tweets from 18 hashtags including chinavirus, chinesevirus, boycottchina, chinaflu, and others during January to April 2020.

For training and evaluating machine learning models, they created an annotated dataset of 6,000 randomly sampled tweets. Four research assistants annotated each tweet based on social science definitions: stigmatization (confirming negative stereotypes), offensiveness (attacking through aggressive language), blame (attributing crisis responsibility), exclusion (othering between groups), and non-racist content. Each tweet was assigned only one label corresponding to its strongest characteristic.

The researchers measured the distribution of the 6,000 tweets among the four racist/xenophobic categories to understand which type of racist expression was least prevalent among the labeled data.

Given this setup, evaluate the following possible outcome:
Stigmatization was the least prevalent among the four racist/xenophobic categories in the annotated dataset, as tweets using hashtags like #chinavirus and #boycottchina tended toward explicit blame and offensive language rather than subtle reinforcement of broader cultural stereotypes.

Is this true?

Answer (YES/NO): NO